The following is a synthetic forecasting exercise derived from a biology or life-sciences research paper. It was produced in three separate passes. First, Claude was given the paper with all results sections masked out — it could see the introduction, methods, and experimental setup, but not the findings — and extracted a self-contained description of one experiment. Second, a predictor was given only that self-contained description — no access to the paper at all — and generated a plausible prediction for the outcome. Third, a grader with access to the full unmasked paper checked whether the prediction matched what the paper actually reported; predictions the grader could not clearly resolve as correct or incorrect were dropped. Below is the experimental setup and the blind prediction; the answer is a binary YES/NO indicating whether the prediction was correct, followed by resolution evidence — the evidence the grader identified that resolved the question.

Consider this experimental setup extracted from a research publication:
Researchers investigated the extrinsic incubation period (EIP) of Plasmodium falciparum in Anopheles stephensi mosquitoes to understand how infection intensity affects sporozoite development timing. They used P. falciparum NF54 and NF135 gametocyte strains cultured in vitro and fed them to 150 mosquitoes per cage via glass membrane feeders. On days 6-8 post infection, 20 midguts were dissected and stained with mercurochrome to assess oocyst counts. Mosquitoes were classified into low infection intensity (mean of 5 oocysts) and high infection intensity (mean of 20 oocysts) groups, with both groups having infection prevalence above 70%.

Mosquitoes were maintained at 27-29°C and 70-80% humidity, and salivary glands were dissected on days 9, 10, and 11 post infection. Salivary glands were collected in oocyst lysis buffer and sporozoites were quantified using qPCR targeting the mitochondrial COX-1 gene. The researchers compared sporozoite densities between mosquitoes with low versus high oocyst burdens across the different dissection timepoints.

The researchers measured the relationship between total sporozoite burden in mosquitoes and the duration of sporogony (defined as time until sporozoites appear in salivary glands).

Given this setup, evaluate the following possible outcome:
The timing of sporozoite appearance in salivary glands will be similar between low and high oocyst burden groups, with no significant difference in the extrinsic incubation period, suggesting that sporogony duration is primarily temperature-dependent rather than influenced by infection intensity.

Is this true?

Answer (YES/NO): NO